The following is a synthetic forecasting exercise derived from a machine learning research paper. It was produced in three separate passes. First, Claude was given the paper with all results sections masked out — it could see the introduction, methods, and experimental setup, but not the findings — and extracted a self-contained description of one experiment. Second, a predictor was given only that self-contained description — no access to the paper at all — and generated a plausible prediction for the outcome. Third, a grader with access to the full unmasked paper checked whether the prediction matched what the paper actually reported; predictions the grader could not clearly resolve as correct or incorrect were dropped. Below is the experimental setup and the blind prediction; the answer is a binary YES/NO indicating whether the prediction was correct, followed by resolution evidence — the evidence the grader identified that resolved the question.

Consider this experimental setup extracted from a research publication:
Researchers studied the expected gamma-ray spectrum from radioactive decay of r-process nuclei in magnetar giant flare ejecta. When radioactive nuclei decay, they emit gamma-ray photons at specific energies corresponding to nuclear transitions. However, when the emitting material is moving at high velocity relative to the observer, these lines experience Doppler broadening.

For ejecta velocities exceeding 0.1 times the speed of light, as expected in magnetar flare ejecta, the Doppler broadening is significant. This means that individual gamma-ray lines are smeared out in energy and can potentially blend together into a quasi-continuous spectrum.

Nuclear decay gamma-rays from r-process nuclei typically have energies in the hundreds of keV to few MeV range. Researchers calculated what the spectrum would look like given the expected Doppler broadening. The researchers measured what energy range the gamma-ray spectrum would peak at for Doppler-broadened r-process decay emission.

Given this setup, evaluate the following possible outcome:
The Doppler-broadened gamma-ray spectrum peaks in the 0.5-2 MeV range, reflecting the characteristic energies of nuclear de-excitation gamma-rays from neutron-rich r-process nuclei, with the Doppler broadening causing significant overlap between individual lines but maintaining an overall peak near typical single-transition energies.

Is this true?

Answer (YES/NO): YES